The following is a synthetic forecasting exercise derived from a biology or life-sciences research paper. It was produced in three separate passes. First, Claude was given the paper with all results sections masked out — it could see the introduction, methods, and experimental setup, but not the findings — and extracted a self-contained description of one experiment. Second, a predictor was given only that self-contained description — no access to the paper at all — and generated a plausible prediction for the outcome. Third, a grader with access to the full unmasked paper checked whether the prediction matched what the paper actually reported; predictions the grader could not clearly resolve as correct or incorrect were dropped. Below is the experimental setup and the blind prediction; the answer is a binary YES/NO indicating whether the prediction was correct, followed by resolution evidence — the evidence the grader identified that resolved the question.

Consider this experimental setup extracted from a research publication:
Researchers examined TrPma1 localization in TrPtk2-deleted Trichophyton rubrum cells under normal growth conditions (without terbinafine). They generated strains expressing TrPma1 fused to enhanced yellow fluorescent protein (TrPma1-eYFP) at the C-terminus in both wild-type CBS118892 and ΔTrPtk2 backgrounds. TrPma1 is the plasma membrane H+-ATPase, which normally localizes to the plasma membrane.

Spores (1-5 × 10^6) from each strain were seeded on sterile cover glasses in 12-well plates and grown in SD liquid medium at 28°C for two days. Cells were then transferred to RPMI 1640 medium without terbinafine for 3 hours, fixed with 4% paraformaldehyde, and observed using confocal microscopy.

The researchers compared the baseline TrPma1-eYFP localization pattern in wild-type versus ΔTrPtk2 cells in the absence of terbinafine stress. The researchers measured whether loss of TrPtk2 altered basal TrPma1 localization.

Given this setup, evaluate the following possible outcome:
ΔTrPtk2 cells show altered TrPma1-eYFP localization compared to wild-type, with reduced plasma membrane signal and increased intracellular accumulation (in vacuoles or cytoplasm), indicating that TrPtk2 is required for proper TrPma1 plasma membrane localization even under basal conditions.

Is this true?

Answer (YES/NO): NO